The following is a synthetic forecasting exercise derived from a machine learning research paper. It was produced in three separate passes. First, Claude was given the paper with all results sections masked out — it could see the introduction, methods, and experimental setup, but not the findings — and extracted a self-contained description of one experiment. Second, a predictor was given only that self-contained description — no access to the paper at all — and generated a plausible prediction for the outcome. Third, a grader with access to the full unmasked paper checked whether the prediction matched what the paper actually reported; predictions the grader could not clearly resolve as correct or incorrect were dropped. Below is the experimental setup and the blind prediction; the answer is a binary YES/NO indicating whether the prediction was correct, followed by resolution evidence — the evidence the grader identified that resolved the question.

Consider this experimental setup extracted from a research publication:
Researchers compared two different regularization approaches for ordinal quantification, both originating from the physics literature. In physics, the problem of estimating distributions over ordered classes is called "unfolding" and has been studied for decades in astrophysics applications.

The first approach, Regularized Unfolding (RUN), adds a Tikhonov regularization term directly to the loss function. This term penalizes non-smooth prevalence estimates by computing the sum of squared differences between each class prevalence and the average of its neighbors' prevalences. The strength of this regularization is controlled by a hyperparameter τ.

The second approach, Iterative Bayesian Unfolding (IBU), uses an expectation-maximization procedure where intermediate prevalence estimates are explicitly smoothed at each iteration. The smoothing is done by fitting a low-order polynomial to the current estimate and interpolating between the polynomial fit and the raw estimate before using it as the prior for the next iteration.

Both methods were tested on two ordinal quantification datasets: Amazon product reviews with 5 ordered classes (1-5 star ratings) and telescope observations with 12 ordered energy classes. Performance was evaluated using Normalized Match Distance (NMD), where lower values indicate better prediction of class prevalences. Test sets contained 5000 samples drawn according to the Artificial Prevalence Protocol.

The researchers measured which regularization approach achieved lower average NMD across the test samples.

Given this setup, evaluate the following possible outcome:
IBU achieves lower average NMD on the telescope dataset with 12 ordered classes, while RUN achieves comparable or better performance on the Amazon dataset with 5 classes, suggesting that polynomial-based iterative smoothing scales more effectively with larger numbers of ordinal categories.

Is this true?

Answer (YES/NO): NO